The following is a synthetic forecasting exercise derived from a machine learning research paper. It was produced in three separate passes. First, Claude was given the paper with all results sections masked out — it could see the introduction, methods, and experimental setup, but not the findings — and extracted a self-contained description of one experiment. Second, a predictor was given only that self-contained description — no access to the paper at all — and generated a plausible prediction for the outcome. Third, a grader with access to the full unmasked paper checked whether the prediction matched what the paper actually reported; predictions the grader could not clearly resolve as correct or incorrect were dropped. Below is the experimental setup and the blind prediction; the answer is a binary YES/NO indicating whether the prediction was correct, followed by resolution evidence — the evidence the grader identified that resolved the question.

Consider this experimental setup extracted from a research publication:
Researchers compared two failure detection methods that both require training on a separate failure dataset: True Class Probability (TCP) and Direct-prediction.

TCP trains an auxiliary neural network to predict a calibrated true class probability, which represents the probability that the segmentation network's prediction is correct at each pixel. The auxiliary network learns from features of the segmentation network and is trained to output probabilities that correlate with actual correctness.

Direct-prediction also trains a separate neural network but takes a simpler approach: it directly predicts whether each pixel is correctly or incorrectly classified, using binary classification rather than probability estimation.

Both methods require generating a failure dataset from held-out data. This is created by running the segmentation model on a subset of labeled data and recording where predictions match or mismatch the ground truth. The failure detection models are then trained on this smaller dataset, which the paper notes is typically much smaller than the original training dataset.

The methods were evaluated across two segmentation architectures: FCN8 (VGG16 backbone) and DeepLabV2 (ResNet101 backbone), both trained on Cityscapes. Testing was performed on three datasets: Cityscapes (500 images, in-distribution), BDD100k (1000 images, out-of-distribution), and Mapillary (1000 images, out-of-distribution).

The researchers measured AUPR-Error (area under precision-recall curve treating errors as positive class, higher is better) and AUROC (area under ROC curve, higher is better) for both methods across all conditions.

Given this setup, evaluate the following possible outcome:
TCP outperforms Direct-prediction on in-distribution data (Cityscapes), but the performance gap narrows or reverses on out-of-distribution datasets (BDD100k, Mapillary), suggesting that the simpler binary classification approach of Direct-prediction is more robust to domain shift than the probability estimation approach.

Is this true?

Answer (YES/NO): NO